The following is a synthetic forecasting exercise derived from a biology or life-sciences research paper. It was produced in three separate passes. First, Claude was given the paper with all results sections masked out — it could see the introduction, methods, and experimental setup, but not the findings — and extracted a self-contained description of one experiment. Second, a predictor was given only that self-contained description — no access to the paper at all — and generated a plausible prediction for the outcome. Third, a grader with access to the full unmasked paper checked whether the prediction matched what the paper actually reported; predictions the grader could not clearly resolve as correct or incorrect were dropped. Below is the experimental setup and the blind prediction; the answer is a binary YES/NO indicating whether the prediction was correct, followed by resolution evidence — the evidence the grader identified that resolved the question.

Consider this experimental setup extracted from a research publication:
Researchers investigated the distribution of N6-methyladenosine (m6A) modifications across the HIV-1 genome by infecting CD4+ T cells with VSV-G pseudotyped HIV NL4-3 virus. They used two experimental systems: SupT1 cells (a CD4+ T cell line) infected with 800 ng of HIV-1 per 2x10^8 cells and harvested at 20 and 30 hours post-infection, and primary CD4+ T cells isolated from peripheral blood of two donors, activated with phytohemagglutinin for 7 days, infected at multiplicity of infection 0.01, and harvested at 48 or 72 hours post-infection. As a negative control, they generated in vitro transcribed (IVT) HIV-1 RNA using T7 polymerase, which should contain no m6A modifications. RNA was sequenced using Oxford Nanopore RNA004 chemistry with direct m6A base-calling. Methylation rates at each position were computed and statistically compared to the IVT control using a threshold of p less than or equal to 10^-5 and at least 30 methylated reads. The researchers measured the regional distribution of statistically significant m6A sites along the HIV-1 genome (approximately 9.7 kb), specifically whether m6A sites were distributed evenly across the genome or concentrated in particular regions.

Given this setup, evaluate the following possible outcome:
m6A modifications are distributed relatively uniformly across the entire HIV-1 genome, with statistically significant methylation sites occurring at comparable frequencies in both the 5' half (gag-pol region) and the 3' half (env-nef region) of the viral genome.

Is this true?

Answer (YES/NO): NO